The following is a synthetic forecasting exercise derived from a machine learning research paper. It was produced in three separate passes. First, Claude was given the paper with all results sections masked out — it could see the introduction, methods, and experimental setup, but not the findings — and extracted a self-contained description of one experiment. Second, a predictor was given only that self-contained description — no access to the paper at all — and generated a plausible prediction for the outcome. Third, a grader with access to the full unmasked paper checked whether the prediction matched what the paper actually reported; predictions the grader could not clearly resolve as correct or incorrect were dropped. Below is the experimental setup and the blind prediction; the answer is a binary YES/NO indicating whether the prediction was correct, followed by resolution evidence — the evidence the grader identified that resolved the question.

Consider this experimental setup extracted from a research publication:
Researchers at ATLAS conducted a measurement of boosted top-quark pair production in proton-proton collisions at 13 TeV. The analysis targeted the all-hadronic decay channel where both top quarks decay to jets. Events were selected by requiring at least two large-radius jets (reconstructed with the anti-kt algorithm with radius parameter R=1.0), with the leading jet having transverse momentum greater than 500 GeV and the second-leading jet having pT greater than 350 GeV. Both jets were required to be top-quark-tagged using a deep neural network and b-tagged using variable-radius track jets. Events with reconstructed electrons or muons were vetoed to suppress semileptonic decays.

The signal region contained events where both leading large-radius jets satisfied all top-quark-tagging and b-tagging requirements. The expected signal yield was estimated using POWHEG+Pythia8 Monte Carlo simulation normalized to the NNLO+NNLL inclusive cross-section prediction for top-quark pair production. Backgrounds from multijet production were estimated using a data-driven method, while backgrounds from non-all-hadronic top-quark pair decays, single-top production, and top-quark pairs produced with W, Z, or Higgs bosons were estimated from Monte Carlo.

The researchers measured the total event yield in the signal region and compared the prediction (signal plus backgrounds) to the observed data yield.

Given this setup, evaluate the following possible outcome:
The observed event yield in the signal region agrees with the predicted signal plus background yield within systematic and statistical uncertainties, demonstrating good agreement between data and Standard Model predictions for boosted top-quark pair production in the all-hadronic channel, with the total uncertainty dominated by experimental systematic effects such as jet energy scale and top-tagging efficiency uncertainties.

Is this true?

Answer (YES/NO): NO